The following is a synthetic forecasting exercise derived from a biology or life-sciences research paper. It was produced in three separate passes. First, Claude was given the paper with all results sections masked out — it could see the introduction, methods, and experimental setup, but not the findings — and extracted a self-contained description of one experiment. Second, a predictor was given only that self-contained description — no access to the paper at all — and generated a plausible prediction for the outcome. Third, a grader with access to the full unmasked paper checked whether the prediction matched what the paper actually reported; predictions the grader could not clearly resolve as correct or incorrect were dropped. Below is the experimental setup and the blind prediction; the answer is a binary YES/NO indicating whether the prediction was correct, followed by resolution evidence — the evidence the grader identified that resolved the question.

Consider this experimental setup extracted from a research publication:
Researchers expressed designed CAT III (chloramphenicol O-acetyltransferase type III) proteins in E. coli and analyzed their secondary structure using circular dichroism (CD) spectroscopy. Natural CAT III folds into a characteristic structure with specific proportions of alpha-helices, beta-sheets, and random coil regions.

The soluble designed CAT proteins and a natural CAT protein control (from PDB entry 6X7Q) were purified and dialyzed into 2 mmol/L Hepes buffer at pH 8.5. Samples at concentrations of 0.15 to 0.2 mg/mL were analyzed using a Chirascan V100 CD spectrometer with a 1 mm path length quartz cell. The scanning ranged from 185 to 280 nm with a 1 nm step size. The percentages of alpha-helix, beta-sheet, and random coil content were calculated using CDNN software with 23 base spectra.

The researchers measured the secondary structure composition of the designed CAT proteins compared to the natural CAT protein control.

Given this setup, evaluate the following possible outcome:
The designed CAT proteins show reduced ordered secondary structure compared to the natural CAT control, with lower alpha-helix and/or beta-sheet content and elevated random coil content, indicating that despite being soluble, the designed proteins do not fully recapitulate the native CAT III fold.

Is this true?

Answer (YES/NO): NO